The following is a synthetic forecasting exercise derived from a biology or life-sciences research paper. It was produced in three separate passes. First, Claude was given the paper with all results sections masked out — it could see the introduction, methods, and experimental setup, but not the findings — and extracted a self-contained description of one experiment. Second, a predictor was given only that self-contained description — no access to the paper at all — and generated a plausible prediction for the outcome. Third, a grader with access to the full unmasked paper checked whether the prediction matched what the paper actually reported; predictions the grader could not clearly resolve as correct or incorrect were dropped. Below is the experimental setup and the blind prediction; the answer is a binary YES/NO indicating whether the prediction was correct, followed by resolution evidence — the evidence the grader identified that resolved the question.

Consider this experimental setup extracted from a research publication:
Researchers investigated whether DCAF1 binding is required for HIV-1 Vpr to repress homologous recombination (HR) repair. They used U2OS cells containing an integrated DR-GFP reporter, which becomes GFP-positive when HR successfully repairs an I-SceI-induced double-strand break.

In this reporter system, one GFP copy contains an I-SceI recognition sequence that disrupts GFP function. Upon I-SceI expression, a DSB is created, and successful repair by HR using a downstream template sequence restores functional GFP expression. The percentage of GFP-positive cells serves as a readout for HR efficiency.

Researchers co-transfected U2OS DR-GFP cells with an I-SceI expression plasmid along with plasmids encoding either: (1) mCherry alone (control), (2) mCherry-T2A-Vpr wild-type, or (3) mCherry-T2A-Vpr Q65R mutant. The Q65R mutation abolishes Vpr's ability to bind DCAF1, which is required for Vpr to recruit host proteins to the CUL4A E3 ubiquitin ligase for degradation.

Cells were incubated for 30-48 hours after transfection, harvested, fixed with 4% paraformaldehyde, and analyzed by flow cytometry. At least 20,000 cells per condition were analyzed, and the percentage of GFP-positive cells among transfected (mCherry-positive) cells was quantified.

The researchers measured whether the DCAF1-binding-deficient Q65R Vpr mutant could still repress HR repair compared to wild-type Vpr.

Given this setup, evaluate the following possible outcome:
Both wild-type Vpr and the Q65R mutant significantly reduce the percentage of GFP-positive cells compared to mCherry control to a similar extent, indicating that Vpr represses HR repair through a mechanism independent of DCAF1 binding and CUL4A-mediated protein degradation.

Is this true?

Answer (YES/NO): NO